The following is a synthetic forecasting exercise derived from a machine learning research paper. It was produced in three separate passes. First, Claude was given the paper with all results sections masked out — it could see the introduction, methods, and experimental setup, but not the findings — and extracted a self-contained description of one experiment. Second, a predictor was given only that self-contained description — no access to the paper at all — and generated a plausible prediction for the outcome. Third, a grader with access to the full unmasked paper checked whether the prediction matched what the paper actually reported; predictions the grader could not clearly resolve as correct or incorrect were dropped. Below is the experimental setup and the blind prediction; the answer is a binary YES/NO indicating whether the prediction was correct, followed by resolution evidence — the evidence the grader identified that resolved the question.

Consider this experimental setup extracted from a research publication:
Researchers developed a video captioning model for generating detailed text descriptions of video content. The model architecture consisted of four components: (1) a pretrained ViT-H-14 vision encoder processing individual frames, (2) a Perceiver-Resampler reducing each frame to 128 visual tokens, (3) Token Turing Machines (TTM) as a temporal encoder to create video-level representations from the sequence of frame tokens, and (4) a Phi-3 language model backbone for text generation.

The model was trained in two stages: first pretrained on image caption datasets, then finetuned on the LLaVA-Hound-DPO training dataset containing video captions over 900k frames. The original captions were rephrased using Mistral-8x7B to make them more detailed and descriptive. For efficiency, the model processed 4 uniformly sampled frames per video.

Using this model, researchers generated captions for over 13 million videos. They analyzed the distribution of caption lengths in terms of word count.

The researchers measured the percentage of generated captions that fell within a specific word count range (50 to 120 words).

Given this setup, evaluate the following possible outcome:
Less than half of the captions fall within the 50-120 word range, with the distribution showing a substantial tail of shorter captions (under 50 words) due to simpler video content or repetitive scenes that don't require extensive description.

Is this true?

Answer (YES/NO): NO